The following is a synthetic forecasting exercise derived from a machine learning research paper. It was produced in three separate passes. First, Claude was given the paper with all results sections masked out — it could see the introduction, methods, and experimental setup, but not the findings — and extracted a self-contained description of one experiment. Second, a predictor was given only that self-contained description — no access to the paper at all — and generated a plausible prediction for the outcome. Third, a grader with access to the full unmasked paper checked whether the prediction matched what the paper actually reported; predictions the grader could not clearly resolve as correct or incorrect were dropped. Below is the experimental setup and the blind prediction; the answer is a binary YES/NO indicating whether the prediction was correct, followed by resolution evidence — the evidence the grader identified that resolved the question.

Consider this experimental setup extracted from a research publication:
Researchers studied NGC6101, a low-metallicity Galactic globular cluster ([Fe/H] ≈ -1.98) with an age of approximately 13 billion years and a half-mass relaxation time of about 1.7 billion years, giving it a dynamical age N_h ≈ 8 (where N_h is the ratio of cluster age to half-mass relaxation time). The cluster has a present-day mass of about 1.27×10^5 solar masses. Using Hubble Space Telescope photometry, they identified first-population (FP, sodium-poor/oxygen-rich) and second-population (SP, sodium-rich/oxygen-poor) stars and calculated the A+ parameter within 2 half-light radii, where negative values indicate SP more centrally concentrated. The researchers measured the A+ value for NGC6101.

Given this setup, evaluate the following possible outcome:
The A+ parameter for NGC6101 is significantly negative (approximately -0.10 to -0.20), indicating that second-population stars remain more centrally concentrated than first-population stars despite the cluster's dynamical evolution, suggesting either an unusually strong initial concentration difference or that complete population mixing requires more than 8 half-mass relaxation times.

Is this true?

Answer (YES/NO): NO